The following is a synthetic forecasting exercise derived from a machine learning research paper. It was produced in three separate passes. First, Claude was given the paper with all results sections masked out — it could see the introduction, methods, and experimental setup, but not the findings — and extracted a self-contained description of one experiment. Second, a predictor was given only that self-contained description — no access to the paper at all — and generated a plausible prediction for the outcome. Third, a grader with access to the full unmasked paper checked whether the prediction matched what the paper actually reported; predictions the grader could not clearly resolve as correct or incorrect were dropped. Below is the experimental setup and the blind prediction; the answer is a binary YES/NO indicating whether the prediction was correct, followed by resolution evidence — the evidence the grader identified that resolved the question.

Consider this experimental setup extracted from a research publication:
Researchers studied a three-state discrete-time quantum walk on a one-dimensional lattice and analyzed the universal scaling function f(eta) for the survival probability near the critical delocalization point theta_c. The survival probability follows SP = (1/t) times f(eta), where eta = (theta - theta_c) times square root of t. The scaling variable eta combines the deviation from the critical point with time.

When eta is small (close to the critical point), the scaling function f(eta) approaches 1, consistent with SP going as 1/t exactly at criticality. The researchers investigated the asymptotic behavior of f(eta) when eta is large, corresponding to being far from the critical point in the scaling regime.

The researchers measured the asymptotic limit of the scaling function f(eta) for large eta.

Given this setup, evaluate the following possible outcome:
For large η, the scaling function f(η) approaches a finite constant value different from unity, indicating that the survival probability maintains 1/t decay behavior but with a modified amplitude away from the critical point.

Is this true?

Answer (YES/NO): NO